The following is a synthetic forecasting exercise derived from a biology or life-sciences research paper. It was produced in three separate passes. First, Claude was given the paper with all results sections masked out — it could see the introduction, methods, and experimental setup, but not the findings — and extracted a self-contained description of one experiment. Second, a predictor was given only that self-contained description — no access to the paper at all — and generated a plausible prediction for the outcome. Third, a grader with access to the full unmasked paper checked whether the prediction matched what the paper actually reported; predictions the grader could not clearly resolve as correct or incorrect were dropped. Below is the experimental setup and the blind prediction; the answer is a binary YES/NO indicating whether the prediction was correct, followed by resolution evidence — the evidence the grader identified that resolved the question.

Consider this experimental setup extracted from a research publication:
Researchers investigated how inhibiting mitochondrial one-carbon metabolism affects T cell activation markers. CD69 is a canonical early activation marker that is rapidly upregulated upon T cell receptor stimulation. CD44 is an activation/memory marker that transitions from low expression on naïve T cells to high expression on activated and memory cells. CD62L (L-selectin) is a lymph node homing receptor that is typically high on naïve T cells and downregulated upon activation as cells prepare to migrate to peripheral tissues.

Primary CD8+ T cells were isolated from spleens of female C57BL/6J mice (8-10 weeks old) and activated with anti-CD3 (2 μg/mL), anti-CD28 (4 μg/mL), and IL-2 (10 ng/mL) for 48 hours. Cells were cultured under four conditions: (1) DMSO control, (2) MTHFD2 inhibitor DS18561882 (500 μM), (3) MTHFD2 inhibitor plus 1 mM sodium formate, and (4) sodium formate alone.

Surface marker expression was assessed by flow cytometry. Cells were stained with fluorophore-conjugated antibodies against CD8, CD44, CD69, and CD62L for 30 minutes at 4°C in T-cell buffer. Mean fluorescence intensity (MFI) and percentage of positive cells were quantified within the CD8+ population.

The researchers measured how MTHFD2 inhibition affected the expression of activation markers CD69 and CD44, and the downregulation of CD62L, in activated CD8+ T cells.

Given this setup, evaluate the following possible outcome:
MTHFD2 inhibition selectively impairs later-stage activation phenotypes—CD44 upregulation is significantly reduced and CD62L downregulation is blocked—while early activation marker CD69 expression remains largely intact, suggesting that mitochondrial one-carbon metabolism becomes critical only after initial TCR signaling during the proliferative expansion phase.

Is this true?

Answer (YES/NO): NO